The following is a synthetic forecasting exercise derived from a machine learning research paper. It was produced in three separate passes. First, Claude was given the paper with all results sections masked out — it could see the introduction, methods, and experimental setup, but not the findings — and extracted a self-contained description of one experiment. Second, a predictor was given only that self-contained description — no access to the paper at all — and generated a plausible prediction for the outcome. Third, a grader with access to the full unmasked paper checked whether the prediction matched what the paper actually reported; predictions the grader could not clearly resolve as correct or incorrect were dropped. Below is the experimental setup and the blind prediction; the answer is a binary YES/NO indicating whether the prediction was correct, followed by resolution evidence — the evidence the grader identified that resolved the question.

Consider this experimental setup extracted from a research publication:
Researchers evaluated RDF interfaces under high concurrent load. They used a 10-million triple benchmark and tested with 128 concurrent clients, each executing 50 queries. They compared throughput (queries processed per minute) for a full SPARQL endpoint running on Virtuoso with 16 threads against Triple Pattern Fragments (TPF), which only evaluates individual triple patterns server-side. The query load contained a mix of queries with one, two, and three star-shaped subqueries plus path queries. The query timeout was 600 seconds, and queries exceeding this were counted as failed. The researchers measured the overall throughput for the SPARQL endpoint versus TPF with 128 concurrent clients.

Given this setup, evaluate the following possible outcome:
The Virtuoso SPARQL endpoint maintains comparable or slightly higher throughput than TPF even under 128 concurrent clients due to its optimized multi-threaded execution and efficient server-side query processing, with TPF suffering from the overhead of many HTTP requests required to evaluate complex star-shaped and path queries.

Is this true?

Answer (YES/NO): NO